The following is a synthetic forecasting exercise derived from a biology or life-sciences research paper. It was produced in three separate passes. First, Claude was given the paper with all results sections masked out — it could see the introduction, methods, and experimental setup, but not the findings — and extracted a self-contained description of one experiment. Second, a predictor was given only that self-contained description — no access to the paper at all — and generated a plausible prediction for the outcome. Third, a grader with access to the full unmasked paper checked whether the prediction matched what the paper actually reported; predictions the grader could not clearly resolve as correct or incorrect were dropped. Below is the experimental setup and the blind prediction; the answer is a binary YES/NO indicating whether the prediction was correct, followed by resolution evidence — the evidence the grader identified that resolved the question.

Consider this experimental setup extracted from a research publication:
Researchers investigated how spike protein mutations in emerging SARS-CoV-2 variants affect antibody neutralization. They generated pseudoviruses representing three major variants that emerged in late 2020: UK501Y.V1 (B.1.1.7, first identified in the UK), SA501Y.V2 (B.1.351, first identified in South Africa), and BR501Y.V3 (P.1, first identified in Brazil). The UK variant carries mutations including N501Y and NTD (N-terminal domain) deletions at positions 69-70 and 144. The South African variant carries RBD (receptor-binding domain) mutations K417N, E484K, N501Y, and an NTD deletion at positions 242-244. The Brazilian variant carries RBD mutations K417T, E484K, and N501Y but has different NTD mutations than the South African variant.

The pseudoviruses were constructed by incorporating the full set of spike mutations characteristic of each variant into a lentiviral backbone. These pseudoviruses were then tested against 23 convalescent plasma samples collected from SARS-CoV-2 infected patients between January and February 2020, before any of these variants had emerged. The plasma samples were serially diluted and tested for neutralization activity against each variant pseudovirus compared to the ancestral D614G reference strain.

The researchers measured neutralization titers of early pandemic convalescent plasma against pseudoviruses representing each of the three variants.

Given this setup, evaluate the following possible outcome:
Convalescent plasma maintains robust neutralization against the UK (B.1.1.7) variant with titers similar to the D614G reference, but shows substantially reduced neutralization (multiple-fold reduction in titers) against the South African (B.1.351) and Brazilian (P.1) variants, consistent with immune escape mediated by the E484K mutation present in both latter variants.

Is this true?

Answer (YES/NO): YES